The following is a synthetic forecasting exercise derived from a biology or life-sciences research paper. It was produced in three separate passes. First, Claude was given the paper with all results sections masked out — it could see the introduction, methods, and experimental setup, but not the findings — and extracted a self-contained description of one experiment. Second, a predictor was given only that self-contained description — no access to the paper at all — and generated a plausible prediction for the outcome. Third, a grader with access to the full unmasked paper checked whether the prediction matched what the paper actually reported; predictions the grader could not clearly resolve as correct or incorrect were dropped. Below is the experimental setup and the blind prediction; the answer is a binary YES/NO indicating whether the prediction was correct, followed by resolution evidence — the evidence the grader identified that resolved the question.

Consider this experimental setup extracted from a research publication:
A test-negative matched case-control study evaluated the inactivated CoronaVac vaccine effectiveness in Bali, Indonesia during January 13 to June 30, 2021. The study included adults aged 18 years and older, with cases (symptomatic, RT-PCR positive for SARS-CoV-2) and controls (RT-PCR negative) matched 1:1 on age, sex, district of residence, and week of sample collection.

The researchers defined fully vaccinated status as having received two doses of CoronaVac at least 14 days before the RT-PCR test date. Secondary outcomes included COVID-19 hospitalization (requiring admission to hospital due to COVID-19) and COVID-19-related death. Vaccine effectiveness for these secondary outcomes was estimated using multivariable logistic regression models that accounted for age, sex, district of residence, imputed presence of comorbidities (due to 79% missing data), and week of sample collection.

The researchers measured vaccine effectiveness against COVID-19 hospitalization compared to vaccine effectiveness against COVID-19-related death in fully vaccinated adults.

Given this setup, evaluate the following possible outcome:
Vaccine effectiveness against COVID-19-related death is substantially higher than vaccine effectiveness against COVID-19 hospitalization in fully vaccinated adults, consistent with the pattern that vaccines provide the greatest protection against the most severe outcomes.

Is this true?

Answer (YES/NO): YES